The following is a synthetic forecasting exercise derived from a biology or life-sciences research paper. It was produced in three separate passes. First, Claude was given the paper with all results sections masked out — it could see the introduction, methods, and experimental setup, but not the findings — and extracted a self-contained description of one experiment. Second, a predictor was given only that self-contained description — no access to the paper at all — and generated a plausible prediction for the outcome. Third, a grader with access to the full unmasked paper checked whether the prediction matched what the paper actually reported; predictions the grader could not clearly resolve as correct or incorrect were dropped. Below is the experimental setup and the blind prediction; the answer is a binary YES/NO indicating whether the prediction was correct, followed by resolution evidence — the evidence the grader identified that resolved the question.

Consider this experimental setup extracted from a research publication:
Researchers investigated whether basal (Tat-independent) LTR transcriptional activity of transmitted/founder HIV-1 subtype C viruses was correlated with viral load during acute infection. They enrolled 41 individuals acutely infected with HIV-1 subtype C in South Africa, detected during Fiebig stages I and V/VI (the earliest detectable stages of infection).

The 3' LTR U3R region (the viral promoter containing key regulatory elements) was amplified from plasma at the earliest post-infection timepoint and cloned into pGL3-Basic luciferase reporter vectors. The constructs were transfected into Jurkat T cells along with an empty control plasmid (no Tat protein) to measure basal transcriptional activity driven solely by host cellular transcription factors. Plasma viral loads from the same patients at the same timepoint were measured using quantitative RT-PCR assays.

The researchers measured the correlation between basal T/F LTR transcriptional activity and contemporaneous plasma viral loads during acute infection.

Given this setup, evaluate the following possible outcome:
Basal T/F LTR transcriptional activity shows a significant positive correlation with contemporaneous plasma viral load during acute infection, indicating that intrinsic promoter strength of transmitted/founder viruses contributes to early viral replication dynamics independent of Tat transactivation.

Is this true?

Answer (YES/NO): YES